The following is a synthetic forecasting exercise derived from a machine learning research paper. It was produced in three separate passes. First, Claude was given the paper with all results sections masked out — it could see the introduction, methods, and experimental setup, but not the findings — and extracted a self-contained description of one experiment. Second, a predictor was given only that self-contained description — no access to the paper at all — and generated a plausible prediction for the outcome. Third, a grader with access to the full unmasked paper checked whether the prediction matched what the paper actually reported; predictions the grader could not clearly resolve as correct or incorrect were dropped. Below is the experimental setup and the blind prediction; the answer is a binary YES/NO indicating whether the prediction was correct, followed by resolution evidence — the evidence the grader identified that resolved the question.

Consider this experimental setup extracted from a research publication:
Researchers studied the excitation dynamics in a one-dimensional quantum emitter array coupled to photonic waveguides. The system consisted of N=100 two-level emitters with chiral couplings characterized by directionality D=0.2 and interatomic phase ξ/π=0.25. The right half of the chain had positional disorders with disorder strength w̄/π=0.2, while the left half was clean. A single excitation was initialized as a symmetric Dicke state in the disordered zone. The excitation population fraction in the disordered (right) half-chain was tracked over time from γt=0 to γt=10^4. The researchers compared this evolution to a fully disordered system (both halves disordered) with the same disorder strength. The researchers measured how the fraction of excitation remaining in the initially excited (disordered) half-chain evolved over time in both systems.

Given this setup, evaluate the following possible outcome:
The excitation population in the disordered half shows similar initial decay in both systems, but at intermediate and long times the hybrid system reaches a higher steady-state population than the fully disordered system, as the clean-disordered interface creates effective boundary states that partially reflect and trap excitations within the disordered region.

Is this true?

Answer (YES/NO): NO